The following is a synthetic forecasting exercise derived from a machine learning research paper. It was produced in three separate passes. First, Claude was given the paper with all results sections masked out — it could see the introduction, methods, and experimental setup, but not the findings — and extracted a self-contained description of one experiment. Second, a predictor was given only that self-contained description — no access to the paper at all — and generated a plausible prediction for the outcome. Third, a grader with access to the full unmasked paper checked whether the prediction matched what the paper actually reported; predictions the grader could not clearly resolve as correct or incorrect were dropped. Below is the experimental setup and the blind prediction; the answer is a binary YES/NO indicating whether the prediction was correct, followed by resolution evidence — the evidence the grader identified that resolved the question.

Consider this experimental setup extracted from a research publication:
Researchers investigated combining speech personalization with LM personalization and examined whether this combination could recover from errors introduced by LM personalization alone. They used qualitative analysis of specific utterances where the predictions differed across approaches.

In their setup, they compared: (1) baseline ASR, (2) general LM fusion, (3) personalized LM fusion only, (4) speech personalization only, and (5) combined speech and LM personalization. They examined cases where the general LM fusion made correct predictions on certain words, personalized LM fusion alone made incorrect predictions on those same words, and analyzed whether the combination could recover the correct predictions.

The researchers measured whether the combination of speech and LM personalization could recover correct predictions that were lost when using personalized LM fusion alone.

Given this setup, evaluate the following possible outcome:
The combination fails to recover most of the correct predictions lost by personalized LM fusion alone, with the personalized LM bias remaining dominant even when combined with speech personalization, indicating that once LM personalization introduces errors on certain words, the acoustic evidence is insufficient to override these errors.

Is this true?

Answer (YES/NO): NO